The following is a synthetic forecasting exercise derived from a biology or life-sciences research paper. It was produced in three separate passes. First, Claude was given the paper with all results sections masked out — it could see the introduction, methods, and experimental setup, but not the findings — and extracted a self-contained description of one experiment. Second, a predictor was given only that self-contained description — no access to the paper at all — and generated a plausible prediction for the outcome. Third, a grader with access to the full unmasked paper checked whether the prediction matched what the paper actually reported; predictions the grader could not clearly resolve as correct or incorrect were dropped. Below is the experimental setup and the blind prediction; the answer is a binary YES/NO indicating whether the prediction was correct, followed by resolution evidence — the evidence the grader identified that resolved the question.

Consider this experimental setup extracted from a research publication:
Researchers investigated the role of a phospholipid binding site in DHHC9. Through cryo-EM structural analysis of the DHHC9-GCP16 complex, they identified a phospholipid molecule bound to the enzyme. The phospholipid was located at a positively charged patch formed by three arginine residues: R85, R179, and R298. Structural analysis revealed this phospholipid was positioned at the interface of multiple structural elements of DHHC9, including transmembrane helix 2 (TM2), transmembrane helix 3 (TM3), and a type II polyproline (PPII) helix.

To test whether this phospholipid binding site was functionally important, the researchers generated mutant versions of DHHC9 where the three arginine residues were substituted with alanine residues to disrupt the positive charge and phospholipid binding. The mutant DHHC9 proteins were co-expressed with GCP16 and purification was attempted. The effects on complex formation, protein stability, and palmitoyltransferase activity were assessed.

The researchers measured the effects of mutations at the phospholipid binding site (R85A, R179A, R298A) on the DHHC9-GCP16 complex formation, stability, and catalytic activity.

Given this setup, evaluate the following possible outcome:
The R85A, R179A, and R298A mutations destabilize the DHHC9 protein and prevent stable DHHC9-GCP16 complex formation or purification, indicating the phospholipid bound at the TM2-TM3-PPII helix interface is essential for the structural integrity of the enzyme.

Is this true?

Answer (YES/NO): NO